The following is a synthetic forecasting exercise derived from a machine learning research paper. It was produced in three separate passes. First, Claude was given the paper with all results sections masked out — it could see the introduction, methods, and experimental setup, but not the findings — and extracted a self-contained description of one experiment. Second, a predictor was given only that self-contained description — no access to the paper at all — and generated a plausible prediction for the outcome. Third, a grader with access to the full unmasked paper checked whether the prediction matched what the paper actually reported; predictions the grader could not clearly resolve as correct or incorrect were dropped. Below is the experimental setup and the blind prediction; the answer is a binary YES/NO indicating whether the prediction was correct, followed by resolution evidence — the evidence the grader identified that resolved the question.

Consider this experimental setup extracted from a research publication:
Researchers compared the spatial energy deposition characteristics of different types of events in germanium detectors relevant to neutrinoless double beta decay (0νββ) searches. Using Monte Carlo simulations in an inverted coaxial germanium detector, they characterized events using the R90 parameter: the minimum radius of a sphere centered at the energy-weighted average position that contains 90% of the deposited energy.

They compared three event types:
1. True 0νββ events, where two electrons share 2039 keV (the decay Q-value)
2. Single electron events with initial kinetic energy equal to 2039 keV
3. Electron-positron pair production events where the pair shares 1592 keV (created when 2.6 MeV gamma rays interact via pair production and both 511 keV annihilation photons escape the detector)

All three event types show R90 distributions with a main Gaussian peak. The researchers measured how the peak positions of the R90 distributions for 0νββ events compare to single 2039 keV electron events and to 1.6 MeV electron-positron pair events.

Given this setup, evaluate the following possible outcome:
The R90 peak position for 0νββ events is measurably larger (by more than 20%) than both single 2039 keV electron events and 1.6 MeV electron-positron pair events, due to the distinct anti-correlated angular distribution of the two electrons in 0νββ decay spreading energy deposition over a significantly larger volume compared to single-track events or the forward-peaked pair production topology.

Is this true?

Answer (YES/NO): NO